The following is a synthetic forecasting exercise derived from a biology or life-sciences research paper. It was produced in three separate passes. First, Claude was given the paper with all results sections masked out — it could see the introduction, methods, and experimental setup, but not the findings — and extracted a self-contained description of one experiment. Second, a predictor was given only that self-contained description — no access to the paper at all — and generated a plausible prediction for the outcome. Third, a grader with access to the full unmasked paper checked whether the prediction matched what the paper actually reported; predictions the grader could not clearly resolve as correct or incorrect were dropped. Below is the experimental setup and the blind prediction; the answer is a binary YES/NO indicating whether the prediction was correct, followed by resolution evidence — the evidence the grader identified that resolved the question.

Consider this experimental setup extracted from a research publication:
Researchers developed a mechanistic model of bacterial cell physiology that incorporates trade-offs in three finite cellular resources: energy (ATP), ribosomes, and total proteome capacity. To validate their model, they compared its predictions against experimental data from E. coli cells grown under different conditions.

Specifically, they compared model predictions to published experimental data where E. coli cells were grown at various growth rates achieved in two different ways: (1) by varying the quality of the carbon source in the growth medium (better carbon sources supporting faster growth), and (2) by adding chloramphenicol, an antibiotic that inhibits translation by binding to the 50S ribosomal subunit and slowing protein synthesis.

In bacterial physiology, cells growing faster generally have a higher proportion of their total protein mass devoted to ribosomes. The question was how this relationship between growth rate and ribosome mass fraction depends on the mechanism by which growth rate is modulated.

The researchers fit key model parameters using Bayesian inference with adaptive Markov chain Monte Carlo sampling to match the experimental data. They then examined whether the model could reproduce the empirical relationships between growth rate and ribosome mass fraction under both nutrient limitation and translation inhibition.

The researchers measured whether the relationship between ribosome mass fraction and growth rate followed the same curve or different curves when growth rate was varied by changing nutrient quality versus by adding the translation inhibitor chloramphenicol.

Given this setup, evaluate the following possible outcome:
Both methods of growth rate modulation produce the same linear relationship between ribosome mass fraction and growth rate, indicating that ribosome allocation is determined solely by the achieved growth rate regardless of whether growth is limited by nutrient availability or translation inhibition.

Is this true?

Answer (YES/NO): NO